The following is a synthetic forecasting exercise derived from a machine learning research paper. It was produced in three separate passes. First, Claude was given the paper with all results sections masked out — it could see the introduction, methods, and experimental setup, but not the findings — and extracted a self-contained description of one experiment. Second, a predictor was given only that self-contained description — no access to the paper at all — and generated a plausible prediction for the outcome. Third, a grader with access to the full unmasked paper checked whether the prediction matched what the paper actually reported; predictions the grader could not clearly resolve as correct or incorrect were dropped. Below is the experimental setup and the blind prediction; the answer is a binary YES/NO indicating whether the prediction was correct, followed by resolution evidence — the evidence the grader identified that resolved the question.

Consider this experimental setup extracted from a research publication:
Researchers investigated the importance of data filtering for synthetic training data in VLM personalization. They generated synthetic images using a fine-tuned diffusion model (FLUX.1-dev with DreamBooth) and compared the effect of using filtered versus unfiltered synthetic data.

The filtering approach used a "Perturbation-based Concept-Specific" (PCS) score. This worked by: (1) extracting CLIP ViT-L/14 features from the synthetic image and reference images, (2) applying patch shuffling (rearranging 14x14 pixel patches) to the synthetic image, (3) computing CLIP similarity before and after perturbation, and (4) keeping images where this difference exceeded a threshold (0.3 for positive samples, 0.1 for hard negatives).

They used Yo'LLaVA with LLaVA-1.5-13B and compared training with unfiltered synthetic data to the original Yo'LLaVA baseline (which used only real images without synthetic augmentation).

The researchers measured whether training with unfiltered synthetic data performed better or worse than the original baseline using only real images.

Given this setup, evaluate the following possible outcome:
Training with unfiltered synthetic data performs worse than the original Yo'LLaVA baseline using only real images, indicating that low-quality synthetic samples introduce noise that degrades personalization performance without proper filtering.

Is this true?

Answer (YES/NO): YES